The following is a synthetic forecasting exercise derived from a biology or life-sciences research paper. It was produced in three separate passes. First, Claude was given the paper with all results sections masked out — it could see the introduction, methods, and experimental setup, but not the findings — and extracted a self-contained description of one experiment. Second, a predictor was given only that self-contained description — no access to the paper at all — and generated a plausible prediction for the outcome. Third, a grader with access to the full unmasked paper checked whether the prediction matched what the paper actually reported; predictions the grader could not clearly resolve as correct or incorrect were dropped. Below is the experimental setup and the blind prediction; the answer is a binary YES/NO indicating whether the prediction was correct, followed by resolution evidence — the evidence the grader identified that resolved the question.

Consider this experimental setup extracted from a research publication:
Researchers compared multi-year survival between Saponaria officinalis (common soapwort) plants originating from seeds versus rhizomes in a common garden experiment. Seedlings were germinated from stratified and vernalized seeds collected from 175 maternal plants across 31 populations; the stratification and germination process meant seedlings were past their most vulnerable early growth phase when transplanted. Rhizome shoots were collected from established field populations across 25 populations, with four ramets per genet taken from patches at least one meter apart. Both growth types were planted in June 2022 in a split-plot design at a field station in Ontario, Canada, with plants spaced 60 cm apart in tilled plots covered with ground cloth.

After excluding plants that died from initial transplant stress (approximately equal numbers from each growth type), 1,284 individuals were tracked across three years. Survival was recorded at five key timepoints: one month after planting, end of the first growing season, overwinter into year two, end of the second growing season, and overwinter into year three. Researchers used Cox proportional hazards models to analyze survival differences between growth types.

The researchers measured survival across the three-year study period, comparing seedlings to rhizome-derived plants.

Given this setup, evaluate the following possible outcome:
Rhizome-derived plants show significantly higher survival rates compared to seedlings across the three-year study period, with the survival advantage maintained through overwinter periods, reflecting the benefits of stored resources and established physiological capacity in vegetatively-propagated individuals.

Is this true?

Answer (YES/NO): YES